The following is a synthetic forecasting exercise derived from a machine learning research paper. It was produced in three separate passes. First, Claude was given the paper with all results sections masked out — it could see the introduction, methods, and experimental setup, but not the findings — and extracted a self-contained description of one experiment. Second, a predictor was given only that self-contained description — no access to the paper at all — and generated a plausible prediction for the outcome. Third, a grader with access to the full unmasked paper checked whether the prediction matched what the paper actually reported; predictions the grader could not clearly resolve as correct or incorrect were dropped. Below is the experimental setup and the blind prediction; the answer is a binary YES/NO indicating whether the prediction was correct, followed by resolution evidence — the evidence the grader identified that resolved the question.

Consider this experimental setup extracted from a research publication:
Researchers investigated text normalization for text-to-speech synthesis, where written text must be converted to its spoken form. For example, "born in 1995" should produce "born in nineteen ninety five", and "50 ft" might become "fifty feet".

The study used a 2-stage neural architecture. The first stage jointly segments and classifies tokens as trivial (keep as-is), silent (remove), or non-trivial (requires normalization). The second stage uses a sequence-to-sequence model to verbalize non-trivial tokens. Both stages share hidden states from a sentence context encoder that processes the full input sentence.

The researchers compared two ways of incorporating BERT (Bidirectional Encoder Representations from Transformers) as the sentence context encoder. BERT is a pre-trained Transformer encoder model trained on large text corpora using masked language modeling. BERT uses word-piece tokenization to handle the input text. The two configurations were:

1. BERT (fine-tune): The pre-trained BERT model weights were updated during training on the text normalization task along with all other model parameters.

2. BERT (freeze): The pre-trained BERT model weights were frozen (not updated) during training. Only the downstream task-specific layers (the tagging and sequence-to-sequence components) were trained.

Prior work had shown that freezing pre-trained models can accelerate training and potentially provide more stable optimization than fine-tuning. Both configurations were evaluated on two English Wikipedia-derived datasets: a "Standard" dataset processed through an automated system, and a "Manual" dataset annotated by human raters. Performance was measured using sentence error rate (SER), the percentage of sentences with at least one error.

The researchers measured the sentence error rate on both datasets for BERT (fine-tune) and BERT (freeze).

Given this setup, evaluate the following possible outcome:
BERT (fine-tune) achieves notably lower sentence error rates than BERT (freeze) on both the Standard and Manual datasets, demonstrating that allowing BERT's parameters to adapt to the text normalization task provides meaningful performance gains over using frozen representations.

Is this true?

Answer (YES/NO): YES